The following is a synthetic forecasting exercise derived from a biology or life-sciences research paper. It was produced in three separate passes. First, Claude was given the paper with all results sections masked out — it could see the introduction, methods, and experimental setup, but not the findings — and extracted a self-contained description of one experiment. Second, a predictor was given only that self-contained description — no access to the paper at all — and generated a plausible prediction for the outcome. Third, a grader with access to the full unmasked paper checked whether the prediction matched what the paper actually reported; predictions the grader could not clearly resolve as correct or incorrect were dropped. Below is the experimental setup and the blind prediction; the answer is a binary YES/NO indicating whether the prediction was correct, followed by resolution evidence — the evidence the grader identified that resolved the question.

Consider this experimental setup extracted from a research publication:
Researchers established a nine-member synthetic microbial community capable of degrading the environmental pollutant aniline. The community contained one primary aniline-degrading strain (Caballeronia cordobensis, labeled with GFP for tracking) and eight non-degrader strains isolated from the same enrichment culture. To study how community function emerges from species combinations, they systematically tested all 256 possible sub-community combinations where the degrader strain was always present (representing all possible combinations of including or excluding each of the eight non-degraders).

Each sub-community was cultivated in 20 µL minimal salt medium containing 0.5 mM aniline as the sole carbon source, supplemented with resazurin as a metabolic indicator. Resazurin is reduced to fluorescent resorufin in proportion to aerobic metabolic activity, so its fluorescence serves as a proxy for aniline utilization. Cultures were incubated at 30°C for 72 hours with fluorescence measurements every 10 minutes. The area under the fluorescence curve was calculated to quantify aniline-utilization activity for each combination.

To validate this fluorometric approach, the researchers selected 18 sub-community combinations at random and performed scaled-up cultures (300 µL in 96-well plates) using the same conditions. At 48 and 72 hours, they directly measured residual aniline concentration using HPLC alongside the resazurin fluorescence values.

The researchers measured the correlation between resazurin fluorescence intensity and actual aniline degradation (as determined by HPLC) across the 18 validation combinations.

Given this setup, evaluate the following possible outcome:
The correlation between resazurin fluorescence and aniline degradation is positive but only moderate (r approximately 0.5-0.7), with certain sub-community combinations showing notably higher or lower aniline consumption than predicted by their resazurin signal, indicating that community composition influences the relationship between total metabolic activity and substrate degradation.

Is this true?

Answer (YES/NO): NO